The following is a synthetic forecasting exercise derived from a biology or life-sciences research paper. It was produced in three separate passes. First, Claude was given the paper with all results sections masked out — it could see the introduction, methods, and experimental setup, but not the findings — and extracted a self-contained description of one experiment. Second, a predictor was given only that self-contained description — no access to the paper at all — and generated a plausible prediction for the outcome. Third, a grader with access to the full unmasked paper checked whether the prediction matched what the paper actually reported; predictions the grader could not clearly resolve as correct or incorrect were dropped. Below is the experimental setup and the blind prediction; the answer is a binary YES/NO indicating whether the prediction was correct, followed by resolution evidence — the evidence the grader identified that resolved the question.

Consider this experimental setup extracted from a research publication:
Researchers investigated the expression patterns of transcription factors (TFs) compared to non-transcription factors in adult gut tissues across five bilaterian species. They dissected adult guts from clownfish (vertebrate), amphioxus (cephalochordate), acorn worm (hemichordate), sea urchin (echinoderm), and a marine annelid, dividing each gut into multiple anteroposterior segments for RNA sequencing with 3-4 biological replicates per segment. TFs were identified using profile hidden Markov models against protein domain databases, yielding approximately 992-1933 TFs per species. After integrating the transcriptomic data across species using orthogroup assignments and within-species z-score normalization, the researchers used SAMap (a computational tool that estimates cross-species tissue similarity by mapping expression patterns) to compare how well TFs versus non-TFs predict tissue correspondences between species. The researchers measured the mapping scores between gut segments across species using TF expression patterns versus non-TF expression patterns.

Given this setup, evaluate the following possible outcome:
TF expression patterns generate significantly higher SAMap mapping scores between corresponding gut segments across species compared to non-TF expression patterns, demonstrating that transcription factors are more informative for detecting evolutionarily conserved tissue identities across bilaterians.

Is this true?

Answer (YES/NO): NO